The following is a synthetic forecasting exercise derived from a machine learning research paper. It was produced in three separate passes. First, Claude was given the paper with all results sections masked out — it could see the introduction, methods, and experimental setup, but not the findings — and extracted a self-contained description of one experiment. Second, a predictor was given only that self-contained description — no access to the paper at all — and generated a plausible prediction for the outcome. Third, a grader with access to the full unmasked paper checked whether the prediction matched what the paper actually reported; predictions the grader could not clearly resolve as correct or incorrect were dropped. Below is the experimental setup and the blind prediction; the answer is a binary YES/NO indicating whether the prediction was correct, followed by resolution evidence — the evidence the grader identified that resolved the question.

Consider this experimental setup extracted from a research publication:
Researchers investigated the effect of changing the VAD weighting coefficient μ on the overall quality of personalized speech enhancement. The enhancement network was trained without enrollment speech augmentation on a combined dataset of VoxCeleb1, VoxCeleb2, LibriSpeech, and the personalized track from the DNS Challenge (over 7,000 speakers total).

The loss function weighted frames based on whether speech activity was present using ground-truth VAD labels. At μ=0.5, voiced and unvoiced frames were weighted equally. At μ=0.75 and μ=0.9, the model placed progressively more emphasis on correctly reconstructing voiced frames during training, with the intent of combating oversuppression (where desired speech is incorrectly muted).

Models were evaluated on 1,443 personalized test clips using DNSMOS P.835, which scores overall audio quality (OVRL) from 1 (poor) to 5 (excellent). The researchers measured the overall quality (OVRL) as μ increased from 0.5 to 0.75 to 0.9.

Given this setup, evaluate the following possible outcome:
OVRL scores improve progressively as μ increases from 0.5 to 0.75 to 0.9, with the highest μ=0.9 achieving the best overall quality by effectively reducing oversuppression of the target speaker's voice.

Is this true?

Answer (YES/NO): YES